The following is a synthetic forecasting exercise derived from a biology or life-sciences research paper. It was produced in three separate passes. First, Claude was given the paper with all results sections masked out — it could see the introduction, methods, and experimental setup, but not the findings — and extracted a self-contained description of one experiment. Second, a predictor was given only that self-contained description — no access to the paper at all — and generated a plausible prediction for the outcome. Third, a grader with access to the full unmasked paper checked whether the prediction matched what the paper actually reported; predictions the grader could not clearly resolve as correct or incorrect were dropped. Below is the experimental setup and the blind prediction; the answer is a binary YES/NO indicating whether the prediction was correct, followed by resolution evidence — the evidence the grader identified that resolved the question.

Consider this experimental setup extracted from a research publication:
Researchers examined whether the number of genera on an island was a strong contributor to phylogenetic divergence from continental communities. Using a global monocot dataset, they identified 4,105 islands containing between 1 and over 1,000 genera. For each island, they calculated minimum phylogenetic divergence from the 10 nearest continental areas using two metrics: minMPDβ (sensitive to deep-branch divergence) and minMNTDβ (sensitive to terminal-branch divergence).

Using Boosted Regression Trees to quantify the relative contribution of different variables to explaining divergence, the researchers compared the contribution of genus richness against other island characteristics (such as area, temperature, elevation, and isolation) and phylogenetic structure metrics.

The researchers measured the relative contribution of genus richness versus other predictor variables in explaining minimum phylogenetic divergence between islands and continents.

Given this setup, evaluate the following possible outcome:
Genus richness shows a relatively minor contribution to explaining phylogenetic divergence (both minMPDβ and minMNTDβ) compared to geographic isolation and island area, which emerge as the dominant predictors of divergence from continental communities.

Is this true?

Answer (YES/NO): NO